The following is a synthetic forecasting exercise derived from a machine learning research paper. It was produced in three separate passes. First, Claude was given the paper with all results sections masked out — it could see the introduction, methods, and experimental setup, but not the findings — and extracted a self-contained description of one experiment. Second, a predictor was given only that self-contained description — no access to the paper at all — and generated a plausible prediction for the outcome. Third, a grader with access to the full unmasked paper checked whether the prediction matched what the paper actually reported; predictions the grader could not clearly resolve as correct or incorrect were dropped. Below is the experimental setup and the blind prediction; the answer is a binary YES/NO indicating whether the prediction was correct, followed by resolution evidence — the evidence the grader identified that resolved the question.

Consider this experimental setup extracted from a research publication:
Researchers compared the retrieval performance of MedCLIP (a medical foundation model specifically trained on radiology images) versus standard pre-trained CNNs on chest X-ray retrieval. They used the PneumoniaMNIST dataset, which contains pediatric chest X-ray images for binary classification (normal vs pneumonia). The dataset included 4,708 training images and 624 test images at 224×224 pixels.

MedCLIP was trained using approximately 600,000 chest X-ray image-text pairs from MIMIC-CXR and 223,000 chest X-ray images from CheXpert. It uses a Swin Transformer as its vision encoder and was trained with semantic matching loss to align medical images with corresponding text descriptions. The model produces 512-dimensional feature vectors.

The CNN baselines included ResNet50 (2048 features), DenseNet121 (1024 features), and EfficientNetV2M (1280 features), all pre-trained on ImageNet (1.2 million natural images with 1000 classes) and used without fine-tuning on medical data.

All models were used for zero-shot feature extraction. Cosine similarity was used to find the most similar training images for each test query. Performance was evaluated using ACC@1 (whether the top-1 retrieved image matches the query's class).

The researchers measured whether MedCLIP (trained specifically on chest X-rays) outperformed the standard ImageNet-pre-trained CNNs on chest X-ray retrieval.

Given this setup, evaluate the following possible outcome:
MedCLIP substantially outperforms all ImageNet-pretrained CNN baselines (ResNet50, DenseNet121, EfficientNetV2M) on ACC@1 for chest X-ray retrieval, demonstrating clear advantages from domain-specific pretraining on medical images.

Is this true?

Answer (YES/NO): NO